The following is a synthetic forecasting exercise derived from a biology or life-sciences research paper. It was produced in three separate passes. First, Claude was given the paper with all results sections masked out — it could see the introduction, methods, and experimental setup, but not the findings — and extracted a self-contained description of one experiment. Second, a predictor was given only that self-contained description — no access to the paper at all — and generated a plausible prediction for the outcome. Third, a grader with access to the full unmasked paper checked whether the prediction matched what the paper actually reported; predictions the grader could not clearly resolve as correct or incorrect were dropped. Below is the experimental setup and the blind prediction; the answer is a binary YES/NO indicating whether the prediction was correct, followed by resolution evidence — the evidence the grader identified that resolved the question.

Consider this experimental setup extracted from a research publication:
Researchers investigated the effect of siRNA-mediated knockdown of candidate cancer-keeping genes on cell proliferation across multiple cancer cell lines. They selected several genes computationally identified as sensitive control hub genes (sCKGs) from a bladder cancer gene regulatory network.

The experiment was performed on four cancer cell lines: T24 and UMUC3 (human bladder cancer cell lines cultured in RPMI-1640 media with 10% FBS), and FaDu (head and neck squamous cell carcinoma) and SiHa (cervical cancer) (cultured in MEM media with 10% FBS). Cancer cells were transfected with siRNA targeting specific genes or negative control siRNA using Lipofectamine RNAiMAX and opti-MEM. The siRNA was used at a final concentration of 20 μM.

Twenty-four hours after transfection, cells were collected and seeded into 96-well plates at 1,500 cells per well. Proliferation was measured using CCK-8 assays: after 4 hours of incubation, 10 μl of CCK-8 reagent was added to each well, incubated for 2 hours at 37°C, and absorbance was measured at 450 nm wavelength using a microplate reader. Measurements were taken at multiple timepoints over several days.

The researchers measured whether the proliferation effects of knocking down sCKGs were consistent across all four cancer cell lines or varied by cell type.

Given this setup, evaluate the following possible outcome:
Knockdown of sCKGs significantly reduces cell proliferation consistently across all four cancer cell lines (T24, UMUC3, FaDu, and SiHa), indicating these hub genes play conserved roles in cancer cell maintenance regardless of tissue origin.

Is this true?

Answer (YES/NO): NO